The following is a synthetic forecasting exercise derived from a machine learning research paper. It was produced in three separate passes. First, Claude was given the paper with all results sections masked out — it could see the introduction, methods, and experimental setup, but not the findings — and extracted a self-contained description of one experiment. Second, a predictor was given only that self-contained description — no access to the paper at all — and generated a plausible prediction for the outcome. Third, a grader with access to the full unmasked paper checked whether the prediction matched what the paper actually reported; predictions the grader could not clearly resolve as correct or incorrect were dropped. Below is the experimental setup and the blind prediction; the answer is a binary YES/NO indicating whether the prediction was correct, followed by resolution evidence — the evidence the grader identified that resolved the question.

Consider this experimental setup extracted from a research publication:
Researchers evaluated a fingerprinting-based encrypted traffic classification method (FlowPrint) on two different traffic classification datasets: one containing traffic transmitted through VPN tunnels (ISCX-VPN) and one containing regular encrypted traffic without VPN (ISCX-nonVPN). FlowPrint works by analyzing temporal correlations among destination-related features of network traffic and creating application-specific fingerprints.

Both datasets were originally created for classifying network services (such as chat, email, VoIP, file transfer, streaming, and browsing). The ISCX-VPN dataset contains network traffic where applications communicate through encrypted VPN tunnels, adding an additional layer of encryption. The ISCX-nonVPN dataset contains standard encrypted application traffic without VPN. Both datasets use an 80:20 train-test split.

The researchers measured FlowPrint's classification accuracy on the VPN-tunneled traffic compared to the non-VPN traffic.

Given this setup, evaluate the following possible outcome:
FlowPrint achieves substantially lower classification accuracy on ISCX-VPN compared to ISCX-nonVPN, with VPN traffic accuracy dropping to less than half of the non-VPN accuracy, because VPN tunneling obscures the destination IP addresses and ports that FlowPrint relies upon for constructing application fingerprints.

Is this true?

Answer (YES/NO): NO